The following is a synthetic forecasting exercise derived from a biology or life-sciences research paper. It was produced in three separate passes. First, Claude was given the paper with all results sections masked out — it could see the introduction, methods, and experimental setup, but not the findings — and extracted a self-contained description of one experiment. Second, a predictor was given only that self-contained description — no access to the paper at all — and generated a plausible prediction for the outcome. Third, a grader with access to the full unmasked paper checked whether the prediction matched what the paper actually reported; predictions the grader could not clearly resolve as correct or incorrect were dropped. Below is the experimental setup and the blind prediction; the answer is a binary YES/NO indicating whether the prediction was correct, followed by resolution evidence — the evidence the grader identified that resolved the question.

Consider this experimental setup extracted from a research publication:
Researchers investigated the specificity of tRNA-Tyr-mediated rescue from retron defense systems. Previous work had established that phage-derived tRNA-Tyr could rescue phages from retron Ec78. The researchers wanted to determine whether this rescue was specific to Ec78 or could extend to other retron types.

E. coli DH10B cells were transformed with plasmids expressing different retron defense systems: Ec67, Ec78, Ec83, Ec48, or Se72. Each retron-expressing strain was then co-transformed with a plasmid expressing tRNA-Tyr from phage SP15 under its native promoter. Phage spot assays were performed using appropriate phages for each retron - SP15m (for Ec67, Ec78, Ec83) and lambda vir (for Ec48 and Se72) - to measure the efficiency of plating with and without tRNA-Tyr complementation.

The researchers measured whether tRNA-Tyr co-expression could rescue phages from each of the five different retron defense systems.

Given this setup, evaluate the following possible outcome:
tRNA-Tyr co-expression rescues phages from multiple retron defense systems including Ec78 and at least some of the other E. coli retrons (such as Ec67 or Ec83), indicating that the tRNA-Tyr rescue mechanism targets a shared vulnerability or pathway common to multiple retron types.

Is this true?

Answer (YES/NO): NO